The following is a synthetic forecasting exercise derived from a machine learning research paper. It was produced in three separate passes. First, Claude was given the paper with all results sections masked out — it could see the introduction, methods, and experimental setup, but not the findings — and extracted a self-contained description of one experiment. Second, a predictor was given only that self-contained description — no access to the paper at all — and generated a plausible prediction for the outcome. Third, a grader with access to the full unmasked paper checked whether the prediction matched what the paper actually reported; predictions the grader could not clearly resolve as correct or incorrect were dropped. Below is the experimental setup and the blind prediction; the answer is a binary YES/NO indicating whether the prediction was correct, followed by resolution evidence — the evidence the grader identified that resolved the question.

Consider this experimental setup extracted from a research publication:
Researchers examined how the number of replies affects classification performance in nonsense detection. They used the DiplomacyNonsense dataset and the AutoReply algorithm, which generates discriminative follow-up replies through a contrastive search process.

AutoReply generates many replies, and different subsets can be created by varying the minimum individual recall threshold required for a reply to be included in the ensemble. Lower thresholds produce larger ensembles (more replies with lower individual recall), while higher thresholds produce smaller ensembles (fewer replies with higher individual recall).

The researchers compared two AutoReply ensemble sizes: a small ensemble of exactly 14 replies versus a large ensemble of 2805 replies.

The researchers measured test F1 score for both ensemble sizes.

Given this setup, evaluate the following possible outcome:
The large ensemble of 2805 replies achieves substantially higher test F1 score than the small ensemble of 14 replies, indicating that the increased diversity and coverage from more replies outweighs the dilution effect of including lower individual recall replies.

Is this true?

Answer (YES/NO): YES